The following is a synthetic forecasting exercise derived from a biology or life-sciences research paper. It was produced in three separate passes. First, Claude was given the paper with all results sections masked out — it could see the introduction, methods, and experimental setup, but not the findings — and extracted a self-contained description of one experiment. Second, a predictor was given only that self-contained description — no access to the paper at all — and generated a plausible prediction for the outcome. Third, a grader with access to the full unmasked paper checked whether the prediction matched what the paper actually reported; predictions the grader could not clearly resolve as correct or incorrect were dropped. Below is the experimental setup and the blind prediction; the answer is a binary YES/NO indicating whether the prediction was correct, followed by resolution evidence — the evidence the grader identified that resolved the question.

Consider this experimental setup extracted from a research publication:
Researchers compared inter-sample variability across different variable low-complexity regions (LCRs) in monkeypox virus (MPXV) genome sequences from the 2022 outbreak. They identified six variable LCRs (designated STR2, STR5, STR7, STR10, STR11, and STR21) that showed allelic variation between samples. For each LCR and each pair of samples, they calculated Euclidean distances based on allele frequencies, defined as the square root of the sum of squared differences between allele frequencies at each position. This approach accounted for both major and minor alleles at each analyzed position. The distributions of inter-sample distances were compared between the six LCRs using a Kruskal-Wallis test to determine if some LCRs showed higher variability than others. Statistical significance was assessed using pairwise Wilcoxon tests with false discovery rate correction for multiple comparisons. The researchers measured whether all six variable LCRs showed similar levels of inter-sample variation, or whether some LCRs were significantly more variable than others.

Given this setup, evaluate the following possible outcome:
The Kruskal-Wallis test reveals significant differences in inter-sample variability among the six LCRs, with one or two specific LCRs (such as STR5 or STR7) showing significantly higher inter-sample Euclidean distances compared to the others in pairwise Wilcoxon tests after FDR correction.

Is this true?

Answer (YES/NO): NO